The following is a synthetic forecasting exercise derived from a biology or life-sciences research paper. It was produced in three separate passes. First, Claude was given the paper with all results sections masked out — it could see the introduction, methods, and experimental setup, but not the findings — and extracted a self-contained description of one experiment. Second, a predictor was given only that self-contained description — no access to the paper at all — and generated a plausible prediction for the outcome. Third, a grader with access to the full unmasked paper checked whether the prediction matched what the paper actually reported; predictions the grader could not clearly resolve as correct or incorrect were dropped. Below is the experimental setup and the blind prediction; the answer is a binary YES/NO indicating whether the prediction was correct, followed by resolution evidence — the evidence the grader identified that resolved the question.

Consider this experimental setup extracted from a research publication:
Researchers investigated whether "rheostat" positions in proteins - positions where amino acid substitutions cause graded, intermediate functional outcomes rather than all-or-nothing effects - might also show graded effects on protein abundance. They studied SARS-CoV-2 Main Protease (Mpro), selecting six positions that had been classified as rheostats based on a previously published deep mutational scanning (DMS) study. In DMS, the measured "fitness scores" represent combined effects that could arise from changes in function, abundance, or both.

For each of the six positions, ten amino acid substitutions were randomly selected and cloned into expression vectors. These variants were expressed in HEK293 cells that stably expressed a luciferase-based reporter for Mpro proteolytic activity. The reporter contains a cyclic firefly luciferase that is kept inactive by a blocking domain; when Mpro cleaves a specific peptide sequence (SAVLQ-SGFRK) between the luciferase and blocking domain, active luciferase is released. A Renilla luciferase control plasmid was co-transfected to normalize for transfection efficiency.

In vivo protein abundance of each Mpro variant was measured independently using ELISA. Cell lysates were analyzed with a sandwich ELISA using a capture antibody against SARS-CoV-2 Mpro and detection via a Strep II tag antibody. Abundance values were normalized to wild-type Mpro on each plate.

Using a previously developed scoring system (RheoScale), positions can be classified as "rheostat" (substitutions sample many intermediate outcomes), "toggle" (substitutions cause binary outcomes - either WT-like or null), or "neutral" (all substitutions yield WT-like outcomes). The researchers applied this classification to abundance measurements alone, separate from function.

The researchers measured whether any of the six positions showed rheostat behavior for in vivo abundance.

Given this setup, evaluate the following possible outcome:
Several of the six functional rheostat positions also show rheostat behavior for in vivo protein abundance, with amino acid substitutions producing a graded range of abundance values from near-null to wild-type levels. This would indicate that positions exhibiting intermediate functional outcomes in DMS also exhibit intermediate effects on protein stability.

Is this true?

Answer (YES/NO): NO